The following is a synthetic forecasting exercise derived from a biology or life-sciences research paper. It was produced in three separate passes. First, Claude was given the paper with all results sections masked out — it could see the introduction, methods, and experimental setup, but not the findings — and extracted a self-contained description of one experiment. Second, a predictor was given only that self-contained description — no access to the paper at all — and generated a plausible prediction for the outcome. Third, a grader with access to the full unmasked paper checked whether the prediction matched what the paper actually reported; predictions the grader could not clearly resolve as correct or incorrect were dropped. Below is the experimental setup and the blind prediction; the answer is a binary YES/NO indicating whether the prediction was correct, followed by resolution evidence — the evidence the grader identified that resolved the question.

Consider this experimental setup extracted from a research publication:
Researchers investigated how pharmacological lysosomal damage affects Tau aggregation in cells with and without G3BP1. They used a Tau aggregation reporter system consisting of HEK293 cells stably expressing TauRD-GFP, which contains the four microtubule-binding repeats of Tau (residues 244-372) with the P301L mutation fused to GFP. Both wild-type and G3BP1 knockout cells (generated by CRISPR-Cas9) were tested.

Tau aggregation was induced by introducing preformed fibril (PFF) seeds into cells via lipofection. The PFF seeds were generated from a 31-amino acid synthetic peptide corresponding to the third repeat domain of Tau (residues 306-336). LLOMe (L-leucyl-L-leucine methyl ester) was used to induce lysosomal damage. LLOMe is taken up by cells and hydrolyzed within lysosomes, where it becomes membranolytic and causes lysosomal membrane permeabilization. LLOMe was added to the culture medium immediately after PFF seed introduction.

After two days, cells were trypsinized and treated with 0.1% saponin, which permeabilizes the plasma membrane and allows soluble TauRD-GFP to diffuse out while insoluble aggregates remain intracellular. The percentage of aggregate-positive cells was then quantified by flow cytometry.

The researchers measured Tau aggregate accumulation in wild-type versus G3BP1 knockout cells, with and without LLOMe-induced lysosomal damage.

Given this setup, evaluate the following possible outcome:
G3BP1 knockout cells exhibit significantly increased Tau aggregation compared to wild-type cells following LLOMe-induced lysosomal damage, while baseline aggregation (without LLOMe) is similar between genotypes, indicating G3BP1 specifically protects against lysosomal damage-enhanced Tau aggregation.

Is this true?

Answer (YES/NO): NO